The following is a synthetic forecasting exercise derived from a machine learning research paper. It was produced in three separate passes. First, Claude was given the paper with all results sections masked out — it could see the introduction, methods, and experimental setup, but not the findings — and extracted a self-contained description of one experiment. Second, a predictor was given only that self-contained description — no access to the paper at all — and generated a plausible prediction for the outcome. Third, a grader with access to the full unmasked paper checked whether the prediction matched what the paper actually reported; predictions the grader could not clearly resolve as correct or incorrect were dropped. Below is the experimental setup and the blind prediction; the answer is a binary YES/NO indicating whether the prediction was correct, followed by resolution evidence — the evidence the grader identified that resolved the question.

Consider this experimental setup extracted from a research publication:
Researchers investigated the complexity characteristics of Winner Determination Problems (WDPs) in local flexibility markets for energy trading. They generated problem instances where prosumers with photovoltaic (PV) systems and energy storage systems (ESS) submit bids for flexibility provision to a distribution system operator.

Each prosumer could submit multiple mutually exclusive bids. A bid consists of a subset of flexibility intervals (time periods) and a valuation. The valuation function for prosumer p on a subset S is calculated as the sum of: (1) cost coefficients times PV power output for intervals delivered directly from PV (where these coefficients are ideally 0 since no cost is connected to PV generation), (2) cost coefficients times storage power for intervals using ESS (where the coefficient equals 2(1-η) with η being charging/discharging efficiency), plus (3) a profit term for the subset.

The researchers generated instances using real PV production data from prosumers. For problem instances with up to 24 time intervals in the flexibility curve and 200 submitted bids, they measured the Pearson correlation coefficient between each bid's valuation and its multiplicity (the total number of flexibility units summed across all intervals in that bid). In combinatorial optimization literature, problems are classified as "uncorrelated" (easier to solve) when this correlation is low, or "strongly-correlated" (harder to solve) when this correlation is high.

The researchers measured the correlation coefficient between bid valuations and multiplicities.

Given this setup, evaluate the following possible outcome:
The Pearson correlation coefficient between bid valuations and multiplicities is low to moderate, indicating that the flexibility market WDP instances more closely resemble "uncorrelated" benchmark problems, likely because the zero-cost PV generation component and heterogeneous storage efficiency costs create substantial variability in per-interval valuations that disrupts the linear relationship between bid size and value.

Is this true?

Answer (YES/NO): NO